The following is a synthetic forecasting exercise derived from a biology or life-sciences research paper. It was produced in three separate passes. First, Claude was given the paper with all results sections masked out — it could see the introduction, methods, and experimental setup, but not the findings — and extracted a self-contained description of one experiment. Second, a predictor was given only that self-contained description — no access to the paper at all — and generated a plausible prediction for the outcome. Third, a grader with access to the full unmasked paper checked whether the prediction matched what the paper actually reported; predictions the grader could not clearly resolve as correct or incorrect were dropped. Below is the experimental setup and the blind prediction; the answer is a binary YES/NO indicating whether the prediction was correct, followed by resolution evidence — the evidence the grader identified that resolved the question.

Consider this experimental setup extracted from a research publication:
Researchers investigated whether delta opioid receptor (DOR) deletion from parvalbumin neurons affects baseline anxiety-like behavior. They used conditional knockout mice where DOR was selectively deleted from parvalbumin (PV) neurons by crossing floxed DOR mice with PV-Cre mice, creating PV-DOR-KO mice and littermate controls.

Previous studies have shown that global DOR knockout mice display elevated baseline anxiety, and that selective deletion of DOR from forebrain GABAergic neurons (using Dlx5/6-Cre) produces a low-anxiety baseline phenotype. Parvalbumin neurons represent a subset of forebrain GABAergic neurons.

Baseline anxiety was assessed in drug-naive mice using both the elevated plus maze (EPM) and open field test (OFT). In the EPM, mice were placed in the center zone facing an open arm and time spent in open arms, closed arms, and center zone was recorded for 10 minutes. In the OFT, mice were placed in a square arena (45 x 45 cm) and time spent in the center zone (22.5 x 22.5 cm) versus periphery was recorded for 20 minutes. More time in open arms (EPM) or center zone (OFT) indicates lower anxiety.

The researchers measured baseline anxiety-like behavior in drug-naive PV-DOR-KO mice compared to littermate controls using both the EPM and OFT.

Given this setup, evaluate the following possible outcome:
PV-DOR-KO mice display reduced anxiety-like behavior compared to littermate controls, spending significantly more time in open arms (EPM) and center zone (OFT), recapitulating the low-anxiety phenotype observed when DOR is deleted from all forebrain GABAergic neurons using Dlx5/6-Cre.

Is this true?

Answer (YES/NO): NO